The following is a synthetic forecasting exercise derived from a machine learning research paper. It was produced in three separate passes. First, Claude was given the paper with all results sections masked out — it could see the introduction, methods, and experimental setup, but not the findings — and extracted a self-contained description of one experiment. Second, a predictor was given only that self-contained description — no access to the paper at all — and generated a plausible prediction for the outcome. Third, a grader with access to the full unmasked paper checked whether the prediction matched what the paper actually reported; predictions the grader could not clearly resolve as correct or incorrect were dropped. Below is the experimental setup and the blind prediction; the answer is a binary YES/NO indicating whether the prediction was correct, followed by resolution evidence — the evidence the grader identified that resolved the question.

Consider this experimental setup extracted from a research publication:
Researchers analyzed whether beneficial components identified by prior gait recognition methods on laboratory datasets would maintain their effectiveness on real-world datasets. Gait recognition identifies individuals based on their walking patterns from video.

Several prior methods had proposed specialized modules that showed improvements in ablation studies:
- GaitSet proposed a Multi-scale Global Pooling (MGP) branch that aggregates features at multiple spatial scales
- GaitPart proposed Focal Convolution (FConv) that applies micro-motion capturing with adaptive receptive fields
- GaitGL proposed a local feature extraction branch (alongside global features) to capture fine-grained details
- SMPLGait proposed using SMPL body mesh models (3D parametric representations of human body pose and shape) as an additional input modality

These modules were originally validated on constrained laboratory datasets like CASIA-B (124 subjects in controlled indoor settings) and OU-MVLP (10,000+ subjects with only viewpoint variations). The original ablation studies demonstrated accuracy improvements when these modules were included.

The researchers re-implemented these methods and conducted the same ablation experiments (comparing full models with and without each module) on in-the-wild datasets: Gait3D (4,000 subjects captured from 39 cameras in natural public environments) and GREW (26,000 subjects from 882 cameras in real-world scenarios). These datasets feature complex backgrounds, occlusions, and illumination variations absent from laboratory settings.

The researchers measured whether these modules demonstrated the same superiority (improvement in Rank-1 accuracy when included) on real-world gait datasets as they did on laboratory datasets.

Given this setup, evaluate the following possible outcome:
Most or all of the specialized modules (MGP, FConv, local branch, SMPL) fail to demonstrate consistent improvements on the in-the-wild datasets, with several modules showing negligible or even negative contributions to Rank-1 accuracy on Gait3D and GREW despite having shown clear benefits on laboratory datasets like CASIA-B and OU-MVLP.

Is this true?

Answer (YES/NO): YES